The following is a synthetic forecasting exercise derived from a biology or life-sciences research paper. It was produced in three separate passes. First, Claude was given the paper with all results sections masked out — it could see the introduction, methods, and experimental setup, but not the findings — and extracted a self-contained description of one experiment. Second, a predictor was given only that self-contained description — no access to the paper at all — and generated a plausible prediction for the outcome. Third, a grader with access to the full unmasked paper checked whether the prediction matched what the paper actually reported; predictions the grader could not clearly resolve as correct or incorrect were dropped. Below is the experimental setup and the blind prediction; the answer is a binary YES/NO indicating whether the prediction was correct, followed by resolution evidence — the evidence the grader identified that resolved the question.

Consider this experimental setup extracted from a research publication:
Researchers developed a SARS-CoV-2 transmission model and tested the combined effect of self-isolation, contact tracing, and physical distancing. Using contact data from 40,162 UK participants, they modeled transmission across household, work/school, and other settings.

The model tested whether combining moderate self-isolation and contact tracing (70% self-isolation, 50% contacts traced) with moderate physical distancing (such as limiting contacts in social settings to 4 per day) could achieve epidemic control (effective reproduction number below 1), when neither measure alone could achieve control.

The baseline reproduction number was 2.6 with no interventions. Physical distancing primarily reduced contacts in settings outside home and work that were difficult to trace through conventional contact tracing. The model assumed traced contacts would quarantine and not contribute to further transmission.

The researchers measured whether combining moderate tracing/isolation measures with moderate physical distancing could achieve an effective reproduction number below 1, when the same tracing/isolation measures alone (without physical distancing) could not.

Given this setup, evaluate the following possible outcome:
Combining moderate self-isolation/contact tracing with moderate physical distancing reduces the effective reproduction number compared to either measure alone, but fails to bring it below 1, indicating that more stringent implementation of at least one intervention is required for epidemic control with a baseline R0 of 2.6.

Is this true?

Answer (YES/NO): NO